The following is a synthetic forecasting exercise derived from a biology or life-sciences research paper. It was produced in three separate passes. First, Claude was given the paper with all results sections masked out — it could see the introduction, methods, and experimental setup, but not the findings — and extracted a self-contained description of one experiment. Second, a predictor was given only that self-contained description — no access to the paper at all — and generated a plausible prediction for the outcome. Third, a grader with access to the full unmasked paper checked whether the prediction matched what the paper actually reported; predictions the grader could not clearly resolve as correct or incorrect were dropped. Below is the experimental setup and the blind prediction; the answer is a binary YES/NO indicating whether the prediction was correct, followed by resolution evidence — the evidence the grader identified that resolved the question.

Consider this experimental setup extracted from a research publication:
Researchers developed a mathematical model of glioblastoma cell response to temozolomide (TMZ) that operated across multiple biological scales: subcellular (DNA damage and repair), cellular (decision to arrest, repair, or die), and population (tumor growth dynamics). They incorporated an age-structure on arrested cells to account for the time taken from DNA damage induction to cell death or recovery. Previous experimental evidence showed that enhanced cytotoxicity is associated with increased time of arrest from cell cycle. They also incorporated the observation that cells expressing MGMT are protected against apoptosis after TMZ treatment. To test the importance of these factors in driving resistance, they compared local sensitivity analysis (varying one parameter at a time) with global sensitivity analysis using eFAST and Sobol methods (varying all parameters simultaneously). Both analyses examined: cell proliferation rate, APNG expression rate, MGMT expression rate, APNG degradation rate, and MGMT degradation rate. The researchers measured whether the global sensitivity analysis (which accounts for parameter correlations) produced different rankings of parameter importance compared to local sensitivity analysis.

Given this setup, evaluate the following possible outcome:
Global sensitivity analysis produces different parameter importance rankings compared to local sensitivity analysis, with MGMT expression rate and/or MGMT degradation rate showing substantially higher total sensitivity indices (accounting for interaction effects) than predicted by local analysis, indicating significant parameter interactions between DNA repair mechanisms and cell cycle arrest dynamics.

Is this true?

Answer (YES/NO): NO